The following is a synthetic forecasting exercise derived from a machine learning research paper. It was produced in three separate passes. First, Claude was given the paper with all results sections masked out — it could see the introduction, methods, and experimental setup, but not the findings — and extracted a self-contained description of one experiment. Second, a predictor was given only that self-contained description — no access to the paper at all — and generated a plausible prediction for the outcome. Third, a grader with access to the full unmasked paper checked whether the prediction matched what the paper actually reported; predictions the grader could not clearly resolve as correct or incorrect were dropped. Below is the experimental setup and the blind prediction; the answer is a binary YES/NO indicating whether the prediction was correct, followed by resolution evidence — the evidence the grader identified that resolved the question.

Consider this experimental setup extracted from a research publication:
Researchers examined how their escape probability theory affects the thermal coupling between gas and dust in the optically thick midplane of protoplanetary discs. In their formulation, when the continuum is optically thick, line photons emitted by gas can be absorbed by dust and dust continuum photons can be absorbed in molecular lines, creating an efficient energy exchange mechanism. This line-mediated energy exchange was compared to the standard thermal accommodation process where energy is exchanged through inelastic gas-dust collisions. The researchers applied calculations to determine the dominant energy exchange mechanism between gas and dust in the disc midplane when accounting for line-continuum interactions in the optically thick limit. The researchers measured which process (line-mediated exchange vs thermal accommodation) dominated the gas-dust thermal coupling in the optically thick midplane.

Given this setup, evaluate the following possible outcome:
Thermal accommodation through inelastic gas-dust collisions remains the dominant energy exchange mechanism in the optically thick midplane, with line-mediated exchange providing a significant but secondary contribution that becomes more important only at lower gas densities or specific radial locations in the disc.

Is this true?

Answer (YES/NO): NO